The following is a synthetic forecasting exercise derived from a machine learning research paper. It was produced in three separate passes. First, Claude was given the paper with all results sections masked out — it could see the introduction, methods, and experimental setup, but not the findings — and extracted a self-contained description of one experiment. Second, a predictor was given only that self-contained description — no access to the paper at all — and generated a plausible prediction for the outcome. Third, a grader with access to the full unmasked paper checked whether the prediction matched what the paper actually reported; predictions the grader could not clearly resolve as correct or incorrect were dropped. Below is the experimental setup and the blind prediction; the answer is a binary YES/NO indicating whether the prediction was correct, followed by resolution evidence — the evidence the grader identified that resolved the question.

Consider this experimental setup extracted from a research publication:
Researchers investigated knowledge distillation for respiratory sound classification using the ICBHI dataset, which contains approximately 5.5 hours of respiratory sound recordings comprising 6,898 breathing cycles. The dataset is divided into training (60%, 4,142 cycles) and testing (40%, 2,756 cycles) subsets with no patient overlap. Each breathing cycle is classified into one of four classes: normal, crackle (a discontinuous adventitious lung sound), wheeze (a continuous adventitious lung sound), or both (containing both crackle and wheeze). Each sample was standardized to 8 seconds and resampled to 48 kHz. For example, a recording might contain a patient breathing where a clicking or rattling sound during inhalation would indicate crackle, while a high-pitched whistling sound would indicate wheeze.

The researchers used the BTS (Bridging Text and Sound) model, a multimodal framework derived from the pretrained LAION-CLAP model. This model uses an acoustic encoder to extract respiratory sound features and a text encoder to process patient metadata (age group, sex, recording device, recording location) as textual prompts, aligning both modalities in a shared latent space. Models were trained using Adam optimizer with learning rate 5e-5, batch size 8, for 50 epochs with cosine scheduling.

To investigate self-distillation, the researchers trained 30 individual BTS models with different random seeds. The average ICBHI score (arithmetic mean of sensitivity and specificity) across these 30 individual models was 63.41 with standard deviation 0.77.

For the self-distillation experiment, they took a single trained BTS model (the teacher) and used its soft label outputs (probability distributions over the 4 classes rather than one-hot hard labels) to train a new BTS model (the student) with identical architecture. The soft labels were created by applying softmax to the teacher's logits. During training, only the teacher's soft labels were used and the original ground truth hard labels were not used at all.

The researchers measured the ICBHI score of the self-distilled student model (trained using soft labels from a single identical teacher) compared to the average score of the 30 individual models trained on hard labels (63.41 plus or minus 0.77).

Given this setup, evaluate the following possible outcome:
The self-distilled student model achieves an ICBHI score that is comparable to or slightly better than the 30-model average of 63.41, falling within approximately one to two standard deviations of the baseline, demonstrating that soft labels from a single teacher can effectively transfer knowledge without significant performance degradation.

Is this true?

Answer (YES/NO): YES